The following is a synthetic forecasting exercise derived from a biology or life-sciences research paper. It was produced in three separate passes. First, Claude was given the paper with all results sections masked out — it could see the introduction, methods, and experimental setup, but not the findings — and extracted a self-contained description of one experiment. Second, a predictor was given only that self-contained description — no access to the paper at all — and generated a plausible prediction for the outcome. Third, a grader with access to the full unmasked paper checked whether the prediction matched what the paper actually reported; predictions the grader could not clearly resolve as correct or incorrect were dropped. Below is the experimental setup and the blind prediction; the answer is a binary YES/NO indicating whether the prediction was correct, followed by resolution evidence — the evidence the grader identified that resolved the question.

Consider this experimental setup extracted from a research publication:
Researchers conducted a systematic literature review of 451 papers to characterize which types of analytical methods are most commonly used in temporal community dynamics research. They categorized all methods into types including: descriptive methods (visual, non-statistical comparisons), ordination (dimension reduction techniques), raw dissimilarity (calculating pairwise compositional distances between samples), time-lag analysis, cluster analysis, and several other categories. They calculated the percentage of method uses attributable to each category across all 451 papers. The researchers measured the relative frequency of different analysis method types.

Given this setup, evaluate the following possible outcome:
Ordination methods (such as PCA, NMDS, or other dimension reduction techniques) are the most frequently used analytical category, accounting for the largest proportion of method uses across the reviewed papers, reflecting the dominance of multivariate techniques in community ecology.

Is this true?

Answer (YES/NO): NO